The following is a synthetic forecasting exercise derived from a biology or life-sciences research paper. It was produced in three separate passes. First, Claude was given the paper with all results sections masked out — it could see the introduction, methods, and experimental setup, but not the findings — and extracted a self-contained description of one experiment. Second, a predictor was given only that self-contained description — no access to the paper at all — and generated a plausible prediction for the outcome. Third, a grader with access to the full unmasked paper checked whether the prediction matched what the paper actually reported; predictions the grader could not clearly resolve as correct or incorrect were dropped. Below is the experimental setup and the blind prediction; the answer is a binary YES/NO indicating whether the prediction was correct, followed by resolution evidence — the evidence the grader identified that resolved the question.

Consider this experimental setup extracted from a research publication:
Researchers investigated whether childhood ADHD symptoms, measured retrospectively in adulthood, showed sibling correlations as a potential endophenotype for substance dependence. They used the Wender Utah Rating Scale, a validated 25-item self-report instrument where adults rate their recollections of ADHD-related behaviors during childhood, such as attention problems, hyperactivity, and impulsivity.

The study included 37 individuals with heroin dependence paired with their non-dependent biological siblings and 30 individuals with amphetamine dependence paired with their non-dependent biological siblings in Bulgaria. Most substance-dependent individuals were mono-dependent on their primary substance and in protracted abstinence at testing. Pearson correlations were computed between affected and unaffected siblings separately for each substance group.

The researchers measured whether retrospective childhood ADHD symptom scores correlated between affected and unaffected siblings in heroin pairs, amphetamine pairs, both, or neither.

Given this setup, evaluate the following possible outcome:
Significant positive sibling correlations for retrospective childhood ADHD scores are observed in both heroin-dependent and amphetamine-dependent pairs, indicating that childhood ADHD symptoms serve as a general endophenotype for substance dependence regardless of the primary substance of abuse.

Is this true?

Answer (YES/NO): NO